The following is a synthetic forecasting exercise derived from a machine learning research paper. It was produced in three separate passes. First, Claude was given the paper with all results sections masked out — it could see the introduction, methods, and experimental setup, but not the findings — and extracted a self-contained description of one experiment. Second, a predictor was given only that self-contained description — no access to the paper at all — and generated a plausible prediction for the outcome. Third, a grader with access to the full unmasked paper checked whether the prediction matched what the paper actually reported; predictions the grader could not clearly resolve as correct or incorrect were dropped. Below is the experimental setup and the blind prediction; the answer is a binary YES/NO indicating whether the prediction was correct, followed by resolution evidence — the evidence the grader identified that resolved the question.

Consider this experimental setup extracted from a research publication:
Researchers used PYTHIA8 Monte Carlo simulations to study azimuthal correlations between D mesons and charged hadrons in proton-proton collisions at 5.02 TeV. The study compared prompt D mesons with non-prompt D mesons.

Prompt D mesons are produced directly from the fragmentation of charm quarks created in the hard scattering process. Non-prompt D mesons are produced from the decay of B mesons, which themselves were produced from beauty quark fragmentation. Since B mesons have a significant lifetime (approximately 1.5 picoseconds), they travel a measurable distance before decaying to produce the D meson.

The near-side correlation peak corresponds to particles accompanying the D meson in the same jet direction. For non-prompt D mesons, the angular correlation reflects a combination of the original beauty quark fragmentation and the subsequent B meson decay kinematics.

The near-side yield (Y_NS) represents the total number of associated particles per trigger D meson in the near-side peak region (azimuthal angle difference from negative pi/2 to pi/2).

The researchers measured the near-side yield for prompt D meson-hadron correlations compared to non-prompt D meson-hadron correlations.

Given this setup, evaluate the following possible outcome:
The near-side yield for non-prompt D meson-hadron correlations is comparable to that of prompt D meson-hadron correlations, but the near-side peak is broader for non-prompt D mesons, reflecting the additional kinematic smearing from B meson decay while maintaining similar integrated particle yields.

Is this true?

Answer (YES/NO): NO